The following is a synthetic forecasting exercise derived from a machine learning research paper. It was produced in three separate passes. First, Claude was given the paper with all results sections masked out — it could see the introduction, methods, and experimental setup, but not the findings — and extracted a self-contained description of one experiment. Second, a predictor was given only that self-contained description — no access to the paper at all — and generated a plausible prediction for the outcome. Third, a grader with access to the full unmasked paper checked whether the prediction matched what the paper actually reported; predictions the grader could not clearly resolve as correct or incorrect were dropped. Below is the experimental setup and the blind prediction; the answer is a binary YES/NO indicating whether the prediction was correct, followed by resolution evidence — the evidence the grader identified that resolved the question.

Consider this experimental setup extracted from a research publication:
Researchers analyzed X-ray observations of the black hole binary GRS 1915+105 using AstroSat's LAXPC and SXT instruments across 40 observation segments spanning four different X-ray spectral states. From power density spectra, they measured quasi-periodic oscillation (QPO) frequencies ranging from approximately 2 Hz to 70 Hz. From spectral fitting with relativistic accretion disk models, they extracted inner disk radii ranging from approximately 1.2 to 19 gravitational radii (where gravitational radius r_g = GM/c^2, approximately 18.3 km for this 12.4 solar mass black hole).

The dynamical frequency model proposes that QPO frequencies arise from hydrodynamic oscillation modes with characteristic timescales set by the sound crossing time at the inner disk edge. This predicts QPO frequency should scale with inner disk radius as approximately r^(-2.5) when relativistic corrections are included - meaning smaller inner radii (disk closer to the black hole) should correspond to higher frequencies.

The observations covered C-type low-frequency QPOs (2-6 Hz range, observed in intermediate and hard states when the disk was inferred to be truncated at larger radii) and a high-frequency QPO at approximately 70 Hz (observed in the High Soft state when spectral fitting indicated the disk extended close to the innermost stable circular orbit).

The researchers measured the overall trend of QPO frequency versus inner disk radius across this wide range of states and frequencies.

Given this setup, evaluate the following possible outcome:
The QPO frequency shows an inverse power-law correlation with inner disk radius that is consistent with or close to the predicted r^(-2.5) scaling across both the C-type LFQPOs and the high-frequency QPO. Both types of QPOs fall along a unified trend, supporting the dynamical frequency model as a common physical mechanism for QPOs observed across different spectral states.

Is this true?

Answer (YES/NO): NO